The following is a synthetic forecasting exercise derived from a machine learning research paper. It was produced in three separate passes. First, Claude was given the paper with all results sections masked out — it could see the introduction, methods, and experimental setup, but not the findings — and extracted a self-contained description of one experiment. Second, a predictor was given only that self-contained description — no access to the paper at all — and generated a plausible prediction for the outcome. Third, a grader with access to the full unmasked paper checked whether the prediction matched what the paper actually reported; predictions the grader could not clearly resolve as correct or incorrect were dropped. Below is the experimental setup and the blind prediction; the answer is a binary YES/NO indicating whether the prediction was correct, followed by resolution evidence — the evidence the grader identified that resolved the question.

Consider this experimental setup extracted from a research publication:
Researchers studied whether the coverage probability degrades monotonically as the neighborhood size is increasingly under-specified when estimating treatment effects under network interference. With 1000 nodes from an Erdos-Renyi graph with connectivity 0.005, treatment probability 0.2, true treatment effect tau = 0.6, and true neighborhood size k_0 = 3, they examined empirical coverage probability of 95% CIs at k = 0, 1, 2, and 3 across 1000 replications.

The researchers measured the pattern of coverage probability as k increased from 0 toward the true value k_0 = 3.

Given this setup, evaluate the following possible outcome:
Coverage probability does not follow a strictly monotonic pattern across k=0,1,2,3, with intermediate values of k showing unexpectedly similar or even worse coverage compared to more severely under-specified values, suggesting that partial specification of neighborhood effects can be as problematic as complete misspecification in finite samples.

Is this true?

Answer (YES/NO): NO